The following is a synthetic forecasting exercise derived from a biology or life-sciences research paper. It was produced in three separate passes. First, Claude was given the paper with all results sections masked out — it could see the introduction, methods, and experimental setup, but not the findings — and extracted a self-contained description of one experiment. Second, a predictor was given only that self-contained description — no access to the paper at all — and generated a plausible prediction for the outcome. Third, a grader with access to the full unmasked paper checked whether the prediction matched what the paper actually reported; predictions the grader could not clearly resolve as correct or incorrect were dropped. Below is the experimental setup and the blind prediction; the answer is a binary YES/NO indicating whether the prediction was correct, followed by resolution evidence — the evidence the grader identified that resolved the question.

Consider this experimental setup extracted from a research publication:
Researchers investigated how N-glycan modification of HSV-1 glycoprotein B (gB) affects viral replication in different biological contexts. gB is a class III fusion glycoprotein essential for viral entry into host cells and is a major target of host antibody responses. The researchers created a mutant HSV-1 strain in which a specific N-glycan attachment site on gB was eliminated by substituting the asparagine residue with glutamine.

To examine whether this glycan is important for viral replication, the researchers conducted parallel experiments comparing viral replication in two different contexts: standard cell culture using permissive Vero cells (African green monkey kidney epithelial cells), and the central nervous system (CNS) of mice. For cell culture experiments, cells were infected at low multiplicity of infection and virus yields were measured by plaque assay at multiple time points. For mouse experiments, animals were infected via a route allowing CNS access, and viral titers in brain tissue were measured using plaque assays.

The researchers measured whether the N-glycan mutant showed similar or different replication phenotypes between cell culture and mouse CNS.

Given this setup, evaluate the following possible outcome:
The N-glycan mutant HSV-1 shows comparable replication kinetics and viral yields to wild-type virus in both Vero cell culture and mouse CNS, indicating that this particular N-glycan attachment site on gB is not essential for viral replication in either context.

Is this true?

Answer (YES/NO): NO